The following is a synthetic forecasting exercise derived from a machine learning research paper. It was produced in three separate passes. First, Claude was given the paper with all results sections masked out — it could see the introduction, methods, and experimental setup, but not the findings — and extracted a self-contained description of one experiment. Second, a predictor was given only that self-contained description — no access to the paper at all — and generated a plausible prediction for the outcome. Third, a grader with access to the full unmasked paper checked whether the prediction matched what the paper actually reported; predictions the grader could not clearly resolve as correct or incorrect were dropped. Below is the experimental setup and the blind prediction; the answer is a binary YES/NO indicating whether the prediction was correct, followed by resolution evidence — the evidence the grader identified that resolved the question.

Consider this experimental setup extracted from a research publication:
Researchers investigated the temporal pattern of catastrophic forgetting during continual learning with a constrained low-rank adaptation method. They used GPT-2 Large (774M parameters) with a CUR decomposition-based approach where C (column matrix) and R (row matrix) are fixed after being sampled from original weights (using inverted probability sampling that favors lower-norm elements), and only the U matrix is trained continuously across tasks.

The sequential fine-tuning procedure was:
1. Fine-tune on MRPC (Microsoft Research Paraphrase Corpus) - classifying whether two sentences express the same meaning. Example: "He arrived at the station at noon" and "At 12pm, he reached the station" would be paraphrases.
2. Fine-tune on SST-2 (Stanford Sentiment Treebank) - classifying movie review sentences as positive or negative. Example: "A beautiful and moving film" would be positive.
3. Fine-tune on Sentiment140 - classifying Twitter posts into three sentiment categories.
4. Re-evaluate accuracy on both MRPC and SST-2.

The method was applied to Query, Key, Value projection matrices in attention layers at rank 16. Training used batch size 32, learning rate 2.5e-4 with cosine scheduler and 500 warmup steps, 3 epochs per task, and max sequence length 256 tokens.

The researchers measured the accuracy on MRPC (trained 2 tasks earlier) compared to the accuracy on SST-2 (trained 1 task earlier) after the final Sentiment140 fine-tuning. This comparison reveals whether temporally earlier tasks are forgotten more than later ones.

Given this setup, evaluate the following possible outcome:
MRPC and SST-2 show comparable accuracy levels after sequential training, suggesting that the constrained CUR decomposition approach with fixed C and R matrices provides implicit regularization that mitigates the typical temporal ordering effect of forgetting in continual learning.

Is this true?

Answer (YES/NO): YES